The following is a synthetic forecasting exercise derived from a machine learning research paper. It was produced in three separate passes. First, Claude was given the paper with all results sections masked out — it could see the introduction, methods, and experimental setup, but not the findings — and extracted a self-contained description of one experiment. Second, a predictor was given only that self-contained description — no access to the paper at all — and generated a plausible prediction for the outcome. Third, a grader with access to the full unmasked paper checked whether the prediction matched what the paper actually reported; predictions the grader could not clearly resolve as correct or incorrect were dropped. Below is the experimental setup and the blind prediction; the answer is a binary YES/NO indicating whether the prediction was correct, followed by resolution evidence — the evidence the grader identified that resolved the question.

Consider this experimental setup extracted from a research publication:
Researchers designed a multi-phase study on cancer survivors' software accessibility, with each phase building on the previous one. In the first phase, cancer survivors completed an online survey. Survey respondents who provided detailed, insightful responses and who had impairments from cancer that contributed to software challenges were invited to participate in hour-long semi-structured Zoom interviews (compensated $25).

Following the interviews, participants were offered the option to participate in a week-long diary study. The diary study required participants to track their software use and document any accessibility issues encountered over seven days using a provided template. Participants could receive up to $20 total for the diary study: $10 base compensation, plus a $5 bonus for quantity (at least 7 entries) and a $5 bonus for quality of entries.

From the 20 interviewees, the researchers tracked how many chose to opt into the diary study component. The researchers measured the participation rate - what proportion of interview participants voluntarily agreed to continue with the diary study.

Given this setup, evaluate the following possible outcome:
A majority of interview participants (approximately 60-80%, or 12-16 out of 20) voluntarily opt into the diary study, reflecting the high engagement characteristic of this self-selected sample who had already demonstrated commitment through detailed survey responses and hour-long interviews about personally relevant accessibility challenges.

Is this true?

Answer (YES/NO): NO